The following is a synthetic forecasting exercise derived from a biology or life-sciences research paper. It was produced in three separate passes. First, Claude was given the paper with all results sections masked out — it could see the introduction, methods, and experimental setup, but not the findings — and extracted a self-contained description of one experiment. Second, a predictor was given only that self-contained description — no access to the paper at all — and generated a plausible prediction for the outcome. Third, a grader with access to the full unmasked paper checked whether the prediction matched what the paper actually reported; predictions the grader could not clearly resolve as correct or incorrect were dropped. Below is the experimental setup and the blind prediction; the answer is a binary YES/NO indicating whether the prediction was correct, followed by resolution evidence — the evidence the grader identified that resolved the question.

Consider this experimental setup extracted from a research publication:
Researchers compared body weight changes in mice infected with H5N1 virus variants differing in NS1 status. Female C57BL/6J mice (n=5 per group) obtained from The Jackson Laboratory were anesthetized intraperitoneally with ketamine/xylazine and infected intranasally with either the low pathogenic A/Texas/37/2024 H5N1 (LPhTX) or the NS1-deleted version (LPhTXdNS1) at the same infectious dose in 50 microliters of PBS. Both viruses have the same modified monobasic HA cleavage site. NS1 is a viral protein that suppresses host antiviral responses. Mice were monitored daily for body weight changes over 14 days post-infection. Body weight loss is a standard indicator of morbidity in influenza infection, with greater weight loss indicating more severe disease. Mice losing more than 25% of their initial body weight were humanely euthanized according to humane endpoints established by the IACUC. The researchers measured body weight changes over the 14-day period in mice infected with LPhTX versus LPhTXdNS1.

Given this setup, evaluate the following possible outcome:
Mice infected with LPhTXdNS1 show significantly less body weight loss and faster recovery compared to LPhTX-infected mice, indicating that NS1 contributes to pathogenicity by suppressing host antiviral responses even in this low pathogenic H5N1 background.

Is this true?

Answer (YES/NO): YES